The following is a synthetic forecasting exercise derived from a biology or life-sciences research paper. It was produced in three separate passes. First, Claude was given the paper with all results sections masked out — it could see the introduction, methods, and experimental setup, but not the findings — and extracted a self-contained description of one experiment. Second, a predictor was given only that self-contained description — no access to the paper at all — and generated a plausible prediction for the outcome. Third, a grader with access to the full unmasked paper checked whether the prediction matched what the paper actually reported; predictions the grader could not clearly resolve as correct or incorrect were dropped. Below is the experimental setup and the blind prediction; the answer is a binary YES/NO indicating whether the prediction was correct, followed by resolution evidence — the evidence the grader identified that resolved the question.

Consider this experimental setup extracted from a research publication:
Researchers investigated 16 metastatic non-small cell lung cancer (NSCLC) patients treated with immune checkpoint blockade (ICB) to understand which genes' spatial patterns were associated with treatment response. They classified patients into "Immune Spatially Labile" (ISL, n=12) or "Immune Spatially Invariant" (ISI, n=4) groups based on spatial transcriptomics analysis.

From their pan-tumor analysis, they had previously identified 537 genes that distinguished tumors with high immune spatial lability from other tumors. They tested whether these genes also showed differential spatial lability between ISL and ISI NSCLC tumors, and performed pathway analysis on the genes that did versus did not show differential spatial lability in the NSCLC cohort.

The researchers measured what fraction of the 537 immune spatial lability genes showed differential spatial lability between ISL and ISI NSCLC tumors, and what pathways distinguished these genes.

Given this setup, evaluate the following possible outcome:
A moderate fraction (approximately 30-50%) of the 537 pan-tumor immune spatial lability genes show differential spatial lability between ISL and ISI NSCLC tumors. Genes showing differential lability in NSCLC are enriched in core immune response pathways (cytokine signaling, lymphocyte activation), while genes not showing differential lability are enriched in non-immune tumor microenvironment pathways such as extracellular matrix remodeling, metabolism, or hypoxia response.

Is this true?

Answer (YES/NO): NO